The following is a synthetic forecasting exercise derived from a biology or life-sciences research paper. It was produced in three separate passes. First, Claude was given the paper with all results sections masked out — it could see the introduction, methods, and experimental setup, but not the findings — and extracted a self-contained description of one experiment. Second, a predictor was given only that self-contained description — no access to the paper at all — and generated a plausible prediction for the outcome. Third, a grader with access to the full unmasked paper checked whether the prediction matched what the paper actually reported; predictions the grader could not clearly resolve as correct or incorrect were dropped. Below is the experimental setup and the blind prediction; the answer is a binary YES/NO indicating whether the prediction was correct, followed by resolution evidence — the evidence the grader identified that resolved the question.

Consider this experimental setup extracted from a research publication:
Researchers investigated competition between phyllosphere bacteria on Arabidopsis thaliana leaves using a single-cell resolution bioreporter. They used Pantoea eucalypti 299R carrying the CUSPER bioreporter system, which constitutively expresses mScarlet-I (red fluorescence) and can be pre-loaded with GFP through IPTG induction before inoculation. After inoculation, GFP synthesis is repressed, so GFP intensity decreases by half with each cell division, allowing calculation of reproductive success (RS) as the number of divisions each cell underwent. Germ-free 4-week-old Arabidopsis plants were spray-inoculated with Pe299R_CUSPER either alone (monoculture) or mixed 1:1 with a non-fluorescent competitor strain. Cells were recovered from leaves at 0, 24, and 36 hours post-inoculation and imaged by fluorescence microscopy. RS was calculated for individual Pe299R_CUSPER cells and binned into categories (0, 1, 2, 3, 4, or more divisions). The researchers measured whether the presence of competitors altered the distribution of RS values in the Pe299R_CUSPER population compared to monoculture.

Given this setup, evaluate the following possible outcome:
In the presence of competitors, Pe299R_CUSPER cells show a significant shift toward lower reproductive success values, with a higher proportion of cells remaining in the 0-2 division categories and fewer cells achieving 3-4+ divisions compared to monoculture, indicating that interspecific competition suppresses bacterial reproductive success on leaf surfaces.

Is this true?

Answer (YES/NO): NO